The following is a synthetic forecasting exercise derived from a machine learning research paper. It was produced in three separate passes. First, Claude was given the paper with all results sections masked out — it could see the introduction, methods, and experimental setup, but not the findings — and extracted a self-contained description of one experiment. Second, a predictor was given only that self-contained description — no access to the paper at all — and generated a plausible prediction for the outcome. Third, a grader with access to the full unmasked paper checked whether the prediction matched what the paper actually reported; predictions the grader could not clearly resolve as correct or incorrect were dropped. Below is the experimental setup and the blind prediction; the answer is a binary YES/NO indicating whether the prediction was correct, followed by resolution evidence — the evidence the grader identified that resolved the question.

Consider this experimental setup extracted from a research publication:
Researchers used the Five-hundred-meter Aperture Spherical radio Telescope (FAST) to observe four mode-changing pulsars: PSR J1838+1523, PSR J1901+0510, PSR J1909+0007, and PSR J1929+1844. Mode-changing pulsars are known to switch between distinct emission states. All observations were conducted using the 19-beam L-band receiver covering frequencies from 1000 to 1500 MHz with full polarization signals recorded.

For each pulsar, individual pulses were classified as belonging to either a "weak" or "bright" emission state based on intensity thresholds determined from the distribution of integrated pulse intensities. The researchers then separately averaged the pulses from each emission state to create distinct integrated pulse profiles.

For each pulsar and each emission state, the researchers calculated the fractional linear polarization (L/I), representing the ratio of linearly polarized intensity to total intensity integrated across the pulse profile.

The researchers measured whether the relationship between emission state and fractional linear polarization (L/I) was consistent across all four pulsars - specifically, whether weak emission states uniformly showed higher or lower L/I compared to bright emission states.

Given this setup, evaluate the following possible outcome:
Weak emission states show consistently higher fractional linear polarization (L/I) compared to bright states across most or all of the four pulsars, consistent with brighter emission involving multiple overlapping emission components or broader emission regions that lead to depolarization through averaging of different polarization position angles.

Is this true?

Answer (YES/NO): NO